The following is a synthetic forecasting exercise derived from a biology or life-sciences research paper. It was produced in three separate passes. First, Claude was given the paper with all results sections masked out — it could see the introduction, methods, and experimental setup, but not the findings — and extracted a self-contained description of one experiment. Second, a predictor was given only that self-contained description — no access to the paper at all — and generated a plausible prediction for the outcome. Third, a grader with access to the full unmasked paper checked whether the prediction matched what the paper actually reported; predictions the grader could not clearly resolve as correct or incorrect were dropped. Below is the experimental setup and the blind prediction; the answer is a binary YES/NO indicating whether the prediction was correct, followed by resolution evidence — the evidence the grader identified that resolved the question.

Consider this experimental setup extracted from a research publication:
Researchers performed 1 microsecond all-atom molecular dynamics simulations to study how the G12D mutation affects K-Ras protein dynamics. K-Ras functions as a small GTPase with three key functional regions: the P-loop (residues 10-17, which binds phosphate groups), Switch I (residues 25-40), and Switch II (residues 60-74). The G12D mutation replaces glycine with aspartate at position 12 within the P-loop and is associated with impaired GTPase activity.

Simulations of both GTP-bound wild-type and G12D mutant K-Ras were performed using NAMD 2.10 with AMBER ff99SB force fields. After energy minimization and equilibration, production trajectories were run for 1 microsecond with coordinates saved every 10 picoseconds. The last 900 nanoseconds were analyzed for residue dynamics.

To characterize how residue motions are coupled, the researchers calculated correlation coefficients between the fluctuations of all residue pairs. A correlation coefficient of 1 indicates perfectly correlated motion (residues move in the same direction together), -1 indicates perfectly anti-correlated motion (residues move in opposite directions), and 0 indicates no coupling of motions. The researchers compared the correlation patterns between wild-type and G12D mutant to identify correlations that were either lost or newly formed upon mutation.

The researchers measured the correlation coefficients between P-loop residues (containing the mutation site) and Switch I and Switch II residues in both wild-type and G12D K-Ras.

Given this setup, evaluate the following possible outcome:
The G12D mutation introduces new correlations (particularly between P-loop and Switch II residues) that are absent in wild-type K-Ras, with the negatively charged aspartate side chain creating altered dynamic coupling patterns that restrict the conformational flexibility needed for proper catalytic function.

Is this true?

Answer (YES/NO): NO